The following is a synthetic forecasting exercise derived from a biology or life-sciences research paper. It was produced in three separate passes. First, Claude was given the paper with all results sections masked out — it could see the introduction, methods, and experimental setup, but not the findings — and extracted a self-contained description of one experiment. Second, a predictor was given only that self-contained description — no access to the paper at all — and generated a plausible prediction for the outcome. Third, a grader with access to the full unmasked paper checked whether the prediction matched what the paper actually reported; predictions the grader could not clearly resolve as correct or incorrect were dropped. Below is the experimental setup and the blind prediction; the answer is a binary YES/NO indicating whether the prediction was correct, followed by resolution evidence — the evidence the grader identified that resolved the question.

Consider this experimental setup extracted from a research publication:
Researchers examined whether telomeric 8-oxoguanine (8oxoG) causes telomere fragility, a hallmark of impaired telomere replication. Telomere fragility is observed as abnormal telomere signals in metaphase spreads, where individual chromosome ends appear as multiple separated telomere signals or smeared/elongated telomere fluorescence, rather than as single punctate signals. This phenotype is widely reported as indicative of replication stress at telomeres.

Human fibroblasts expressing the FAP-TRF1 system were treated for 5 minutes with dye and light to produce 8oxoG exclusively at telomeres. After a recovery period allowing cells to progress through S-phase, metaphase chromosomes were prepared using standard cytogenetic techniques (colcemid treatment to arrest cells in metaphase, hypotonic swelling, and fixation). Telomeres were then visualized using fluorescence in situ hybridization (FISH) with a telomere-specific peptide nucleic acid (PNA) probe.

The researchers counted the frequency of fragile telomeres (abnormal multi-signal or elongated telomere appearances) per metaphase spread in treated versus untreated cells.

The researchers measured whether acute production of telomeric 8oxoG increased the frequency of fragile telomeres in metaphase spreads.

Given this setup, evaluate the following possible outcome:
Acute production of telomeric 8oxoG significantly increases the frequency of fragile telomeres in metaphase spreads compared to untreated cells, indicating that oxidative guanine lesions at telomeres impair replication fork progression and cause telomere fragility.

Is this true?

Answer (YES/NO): YES